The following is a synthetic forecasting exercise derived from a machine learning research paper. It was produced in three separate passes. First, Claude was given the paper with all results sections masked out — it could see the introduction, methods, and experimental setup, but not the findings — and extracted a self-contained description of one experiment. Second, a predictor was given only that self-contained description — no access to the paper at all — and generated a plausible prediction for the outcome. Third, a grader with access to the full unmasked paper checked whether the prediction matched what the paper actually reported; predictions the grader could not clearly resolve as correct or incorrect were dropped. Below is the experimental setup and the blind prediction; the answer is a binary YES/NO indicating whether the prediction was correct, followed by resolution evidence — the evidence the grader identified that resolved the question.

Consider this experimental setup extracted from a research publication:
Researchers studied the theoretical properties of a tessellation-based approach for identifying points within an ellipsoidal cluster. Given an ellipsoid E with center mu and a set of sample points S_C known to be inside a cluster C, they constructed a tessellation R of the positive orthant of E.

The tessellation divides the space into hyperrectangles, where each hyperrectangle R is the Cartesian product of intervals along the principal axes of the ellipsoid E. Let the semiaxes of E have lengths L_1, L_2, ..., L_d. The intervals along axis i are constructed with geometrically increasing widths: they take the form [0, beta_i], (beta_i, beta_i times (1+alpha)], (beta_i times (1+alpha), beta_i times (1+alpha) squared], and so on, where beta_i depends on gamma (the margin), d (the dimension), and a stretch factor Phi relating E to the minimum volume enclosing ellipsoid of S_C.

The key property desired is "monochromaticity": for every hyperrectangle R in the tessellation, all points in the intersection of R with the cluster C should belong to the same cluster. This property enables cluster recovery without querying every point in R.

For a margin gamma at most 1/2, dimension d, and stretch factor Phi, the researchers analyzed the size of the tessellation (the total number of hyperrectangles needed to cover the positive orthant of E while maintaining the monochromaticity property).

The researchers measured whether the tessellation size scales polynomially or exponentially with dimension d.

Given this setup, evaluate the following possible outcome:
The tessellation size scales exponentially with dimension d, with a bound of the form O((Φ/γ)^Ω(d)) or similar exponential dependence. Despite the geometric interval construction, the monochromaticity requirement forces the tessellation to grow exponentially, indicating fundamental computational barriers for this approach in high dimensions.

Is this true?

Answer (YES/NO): YES